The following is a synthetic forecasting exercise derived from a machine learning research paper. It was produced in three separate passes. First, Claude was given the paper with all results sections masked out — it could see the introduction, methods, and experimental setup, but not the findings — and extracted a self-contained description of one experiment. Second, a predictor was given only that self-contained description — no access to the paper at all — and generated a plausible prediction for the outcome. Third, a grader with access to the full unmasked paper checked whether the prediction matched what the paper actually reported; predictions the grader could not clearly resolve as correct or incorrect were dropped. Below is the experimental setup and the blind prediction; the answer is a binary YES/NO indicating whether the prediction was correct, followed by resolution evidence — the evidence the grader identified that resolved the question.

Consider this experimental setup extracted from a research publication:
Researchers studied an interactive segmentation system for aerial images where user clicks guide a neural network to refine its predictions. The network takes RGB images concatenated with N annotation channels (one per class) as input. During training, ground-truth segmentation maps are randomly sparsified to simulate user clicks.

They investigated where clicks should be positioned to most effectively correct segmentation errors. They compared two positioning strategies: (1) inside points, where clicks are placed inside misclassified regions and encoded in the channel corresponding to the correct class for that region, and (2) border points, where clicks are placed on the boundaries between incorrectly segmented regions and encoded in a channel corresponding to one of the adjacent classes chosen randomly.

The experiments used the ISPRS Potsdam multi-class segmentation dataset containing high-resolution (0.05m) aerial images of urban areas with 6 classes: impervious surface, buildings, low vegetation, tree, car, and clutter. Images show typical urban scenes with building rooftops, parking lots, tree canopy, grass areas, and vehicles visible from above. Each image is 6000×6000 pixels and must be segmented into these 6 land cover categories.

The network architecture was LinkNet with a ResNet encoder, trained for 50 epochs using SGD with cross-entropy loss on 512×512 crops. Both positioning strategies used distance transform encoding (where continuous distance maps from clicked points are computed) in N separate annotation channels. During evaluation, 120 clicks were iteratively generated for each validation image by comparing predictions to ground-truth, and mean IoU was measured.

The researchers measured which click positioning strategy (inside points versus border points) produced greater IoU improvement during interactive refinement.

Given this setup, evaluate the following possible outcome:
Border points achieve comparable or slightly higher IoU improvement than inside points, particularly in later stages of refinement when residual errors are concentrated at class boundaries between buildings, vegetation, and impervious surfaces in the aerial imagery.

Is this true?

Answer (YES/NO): NO